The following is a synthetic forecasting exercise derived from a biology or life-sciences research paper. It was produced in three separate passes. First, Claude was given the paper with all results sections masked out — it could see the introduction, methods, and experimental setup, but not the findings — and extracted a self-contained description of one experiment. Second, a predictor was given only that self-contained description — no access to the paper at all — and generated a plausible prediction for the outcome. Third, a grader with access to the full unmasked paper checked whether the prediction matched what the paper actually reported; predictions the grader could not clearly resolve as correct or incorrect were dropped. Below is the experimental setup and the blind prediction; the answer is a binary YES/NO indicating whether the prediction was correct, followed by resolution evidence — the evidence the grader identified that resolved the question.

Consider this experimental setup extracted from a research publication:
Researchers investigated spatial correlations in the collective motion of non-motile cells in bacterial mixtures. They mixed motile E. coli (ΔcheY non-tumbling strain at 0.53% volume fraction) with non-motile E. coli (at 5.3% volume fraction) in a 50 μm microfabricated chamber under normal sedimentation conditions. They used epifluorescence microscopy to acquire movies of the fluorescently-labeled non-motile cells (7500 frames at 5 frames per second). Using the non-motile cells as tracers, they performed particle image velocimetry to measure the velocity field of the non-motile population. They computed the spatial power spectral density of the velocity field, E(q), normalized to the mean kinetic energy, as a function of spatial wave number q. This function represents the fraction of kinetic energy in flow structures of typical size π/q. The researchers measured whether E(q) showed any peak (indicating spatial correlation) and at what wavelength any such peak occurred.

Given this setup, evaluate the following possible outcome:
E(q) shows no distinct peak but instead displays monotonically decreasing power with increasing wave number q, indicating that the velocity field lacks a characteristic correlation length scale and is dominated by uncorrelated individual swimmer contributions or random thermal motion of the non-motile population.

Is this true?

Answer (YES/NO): NO